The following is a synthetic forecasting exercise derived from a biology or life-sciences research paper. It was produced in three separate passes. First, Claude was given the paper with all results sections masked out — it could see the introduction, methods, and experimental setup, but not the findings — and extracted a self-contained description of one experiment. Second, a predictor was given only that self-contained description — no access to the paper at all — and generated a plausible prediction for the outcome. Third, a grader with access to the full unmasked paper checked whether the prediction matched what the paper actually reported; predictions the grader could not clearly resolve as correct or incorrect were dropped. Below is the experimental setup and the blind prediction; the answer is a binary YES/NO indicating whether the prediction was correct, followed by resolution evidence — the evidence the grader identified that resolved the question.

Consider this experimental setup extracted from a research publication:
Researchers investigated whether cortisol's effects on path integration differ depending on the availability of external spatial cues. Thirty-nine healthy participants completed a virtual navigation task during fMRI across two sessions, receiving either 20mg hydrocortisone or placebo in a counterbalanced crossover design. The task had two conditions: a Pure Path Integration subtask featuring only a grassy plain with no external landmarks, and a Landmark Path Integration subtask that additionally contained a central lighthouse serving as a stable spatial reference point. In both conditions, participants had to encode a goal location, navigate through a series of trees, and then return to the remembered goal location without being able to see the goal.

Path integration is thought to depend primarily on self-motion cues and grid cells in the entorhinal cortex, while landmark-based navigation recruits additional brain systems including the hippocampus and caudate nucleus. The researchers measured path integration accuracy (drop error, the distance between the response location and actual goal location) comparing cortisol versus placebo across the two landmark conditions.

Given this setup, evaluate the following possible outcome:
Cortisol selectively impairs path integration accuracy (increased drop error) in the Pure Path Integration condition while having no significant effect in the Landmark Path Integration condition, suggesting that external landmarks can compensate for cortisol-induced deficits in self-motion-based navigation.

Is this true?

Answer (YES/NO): NO